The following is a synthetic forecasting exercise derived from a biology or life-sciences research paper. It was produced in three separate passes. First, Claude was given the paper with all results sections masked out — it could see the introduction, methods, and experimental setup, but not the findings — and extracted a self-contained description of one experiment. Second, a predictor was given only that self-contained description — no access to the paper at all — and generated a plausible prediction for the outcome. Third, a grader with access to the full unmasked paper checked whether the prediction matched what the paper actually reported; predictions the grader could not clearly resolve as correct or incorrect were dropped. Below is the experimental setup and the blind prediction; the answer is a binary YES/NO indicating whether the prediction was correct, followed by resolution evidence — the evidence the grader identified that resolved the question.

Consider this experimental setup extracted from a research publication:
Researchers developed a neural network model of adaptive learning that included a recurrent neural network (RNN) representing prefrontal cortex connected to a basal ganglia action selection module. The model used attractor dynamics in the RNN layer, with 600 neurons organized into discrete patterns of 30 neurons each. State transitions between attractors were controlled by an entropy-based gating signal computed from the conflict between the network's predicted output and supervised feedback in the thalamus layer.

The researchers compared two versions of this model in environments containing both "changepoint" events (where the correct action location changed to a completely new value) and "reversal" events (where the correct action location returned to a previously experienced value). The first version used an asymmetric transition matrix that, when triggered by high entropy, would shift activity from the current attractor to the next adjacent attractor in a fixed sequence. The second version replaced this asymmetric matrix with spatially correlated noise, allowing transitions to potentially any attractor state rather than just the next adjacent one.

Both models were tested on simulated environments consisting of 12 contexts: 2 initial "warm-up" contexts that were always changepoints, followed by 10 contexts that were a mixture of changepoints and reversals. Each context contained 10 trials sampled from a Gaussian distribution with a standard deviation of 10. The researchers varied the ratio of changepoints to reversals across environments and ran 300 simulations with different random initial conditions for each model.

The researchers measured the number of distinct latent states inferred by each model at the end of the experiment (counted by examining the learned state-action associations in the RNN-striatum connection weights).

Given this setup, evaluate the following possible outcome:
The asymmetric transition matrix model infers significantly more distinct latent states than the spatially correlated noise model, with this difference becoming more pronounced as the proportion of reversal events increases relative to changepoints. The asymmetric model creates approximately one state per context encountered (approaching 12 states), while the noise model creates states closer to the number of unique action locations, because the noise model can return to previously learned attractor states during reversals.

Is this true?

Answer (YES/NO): YES